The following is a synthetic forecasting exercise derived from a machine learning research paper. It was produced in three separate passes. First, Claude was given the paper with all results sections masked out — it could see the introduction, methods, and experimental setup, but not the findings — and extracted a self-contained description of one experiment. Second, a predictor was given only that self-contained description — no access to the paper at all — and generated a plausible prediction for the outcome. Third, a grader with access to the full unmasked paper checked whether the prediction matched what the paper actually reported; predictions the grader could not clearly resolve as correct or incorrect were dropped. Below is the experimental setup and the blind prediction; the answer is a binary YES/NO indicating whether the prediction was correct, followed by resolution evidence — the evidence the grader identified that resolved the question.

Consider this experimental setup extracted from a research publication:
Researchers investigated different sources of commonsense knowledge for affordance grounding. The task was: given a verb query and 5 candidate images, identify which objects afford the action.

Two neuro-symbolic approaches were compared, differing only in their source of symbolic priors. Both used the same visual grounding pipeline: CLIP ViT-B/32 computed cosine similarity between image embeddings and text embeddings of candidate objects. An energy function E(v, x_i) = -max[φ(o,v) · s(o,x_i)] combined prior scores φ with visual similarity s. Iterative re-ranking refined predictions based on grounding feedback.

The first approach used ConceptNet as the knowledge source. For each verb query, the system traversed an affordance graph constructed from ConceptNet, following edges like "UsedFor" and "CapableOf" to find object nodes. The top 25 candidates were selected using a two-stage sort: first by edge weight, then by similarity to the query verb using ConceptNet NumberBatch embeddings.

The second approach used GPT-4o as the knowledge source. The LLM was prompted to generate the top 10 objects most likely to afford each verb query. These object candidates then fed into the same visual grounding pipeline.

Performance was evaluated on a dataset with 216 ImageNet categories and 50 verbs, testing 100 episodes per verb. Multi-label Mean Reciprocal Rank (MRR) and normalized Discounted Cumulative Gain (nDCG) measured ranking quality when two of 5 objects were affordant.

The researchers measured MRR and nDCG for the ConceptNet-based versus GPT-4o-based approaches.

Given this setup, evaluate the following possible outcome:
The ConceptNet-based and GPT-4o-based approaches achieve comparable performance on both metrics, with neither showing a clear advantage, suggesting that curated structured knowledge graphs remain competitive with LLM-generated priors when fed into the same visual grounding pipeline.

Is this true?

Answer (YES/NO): NO